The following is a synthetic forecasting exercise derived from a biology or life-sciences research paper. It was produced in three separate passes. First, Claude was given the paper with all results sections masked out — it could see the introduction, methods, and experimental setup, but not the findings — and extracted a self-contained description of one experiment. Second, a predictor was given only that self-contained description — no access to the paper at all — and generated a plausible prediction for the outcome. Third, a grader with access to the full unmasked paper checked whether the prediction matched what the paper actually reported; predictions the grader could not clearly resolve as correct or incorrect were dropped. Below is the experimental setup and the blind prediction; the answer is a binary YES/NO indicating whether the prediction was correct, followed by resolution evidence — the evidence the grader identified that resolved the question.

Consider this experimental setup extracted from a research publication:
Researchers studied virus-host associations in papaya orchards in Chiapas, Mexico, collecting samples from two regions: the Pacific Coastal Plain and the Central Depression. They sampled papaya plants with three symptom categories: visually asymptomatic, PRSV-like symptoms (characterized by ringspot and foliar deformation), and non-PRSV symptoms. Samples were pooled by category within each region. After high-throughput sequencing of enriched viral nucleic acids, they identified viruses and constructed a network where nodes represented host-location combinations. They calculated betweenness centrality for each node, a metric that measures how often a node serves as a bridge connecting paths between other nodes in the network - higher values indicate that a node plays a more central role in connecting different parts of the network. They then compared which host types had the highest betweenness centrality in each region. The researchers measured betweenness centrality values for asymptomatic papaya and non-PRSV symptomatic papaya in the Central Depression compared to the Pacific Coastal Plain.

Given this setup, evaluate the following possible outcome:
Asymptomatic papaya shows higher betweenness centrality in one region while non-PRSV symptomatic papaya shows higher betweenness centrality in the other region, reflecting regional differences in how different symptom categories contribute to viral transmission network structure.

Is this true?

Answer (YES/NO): NO